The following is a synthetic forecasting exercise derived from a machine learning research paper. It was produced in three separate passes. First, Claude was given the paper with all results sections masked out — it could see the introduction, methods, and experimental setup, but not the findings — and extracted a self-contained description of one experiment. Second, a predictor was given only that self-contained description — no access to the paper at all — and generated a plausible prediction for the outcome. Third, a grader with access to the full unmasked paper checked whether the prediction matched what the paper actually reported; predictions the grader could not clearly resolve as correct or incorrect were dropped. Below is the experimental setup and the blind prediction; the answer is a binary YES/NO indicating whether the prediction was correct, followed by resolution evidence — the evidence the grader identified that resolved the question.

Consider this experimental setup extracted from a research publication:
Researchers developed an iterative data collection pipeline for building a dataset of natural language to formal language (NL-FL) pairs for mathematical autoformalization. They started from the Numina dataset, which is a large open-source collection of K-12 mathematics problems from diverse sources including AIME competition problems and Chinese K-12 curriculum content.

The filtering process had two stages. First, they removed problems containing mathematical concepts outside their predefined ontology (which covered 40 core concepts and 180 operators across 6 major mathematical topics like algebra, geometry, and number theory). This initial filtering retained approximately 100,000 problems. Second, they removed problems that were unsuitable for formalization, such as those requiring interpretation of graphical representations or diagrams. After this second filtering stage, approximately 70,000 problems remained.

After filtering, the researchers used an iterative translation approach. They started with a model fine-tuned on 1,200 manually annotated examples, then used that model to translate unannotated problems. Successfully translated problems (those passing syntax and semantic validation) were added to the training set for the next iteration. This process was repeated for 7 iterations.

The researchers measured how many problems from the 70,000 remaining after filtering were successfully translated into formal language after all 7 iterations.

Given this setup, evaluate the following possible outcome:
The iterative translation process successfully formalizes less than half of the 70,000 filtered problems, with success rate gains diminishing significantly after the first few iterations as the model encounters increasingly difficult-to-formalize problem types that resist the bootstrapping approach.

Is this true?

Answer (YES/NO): NO